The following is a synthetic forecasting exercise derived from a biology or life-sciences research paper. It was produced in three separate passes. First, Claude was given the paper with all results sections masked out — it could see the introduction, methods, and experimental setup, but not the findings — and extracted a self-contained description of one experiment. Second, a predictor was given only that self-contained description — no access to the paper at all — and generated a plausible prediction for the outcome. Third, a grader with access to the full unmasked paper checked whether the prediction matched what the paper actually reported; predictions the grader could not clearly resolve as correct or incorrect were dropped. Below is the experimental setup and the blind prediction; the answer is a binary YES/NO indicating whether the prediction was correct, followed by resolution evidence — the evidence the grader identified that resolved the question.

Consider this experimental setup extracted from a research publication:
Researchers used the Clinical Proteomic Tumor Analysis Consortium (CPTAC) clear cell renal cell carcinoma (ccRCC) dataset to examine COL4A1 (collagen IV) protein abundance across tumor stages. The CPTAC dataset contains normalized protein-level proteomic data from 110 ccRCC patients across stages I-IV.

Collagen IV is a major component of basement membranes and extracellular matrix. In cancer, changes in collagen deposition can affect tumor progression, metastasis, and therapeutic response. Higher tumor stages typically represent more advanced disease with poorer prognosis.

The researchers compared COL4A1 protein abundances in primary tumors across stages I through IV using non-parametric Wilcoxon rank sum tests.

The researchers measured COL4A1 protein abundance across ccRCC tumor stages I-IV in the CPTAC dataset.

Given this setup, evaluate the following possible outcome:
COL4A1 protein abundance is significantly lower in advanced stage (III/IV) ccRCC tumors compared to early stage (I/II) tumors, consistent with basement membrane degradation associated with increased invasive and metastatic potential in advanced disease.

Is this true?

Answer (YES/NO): NO